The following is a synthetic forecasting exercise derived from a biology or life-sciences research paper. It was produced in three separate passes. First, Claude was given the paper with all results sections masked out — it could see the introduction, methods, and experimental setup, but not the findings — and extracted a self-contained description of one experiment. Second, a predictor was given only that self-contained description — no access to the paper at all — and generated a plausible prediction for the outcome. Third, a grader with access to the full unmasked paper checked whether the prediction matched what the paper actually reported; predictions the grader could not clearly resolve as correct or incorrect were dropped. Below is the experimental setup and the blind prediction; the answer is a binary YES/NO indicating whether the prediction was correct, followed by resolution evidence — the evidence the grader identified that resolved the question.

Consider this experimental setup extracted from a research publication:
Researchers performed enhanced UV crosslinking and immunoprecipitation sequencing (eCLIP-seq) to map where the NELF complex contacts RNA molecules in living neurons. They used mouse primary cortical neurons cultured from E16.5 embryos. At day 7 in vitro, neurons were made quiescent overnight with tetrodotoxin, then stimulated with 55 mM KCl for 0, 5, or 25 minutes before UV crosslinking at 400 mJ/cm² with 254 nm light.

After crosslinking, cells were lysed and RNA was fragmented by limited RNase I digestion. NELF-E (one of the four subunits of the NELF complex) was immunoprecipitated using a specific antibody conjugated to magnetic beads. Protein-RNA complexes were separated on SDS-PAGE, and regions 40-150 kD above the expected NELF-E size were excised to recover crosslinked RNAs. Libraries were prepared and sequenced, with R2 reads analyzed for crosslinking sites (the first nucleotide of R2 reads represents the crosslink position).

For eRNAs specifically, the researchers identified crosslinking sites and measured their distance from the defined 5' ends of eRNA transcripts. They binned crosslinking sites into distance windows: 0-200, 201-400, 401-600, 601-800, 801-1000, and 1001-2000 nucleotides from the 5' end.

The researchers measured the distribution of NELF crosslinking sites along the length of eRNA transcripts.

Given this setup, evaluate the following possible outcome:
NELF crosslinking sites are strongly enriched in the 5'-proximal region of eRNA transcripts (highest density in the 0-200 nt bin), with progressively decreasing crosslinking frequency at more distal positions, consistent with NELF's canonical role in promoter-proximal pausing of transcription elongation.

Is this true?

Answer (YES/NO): NO